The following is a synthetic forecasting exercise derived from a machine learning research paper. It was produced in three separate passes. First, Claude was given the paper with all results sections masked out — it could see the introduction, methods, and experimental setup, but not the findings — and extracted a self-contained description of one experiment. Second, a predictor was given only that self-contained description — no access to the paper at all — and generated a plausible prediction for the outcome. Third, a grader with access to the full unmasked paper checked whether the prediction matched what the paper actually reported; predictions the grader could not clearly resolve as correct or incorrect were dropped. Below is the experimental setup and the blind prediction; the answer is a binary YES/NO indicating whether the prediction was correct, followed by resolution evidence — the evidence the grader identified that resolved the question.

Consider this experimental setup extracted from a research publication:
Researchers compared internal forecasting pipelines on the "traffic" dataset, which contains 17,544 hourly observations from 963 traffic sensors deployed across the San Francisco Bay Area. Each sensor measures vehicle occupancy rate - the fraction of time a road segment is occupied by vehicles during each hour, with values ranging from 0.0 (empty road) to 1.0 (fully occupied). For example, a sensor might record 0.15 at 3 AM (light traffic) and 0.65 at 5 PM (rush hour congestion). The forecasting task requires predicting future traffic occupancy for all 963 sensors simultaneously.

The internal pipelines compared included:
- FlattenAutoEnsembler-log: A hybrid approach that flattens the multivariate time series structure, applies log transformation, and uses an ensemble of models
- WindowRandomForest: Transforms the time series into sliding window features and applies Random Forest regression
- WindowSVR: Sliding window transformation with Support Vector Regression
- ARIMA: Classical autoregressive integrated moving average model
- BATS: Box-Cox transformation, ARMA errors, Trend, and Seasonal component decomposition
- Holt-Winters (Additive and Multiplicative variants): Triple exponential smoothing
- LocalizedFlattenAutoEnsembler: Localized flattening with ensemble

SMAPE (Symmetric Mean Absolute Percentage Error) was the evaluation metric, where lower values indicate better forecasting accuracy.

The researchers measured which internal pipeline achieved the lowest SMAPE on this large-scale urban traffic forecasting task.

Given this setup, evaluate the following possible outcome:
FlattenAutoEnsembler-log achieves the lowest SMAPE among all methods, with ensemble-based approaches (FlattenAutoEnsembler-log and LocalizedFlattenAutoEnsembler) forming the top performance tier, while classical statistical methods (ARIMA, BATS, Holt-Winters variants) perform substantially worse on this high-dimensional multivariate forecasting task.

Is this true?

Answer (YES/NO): NO